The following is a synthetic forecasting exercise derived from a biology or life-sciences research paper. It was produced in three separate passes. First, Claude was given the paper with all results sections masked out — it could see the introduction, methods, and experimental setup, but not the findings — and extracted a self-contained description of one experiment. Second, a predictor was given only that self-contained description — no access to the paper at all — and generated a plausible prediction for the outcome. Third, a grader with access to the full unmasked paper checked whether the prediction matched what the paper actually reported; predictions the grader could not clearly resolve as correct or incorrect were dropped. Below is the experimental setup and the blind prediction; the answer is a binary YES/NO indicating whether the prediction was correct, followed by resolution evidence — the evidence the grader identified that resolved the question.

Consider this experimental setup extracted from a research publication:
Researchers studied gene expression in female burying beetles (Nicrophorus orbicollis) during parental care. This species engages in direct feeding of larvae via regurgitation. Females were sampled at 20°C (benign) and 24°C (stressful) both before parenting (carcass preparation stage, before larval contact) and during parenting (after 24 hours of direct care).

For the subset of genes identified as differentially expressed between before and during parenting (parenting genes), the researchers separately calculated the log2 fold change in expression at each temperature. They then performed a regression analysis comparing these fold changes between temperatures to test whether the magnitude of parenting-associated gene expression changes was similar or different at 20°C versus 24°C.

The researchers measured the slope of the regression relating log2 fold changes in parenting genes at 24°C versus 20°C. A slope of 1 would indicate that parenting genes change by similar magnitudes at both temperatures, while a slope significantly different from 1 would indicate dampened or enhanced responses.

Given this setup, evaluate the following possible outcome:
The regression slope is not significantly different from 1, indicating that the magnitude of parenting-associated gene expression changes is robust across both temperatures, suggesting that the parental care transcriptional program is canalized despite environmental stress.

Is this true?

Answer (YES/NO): NO